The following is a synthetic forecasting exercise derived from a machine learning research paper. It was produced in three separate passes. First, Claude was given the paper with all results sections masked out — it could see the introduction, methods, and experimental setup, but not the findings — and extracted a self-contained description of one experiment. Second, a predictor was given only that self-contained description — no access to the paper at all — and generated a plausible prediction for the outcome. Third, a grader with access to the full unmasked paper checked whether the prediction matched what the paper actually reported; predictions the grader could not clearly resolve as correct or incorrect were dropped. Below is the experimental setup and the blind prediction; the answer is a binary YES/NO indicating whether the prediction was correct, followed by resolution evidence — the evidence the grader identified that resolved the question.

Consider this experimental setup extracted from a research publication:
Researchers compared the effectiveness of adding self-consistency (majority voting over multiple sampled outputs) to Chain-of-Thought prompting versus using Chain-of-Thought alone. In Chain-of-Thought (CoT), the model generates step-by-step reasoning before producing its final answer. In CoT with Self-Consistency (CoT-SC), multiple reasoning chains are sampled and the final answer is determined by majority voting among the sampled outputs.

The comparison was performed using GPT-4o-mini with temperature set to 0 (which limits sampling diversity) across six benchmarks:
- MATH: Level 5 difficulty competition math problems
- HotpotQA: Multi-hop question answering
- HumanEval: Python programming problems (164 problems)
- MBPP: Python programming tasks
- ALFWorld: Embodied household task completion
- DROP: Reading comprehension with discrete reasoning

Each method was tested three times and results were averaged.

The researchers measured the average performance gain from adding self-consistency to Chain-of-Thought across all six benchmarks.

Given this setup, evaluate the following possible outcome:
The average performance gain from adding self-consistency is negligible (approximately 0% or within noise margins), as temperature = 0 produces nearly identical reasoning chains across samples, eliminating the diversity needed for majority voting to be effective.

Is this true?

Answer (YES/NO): YES